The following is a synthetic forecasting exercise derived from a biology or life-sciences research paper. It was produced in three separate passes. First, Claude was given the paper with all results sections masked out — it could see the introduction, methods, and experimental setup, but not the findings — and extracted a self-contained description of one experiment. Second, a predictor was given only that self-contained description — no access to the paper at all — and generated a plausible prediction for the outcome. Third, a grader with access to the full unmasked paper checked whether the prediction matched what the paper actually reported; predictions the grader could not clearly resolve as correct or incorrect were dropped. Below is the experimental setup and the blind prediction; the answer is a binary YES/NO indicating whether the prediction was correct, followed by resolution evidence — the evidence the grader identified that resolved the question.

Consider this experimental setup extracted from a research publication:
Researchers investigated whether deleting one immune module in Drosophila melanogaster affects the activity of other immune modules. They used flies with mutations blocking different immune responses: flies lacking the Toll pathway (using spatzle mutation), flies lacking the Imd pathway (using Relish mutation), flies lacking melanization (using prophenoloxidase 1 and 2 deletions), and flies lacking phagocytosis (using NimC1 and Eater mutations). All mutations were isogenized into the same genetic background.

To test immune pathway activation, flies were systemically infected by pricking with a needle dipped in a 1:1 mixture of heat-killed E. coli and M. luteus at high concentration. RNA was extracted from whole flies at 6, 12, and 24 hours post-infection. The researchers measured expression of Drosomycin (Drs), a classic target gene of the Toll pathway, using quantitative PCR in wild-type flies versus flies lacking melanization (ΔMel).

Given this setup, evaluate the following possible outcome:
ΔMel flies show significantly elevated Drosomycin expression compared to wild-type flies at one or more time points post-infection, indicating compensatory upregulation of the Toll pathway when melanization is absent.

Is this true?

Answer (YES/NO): YES